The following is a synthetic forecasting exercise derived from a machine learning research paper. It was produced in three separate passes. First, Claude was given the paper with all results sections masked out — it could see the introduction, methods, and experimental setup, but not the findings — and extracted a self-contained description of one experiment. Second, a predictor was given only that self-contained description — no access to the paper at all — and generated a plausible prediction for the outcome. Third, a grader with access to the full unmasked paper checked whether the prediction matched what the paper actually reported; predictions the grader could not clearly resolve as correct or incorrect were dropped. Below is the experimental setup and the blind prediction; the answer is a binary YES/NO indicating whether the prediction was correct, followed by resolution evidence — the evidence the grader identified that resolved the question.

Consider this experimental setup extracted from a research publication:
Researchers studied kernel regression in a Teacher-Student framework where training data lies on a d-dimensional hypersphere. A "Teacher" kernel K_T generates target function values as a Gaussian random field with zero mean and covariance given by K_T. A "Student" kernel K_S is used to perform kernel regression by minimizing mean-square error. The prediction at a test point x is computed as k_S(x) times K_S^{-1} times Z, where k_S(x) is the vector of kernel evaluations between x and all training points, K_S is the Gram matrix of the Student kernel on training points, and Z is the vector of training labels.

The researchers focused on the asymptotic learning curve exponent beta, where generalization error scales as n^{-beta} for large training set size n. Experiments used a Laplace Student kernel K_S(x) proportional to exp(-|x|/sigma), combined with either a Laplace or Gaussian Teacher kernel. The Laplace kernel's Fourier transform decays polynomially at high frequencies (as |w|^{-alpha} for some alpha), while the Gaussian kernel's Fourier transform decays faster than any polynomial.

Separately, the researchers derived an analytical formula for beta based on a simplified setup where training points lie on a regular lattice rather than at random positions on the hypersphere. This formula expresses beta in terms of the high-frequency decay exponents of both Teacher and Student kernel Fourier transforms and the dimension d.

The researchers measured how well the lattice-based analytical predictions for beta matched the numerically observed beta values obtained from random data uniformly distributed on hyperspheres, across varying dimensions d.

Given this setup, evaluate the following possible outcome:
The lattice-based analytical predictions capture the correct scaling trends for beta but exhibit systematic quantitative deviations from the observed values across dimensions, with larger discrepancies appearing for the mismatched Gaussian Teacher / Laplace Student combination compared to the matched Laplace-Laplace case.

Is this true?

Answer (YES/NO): NO